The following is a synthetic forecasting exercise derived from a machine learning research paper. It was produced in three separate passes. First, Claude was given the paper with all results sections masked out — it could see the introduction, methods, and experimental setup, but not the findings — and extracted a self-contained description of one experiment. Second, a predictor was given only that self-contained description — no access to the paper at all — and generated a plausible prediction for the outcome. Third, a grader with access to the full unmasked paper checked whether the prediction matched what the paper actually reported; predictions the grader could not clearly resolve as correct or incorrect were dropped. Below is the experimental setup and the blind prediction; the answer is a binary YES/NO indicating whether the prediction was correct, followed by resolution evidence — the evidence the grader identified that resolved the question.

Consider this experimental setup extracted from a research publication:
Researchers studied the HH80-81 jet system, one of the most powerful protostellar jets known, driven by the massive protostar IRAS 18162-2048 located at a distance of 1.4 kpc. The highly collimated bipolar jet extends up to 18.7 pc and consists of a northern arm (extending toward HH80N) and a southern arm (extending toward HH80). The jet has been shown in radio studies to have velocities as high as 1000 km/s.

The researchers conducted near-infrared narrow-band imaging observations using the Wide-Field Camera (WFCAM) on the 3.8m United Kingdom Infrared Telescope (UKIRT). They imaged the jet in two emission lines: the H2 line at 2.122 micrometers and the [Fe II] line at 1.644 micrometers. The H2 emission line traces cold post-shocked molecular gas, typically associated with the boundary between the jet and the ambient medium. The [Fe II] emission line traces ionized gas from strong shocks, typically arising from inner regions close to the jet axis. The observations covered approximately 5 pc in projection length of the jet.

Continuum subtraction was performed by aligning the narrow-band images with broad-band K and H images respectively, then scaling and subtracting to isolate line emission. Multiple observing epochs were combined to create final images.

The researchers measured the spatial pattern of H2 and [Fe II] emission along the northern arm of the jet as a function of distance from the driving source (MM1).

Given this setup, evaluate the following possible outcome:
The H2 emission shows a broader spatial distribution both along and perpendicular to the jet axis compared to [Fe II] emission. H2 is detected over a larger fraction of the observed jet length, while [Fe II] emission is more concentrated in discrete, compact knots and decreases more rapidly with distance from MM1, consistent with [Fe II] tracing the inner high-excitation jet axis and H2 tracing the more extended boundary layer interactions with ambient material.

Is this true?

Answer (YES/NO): YES